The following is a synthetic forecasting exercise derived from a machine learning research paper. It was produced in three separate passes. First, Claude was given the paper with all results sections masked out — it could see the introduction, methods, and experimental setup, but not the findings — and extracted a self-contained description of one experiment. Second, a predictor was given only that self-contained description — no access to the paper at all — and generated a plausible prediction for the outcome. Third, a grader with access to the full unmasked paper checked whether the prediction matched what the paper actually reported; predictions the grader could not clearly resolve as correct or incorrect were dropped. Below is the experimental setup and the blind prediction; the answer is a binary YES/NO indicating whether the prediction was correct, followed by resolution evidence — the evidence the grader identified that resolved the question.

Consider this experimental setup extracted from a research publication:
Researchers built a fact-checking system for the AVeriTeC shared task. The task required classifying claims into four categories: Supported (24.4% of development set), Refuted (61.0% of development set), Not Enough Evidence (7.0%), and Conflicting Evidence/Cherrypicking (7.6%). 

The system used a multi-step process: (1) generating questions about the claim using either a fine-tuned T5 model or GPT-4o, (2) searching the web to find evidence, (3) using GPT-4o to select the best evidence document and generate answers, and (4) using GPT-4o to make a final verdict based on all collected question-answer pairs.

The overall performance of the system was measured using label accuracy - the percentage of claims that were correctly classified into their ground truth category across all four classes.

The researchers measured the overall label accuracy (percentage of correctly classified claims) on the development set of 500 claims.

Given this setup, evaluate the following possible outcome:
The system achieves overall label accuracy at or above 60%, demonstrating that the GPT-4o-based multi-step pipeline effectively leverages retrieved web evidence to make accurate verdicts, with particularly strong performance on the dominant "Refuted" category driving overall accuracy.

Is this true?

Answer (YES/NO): YES